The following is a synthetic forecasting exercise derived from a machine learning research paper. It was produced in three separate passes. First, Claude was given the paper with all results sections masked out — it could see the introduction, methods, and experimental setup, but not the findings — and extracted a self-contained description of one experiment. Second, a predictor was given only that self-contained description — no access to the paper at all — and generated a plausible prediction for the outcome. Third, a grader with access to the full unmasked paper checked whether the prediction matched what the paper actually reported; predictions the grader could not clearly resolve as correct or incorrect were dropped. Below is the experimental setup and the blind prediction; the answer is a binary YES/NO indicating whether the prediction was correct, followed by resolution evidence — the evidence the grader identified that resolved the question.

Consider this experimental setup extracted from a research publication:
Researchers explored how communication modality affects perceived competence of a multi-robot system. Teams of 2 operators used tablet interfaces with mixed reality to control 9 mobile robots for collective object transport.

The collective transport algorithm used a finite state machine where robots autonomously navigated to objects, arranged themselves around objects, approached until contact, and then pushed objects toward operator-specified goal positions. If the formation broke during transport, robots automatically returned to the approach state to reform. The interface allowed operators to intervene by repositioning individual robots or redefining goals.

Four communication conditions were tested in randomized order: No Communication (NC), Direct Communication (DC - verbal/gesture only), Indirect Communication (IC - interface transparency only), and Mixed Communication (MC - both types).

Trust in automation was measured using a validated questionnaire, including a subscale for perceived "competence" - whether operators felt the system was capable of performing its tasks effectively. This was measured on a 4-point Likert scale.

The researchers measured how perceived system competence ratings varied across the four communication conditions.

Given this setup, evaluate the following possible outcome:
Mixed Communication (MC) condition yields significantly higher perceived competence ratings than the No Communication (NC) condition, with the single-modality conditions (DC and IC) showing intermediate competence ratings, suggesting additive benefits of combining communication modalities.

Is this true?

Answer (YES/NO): NO